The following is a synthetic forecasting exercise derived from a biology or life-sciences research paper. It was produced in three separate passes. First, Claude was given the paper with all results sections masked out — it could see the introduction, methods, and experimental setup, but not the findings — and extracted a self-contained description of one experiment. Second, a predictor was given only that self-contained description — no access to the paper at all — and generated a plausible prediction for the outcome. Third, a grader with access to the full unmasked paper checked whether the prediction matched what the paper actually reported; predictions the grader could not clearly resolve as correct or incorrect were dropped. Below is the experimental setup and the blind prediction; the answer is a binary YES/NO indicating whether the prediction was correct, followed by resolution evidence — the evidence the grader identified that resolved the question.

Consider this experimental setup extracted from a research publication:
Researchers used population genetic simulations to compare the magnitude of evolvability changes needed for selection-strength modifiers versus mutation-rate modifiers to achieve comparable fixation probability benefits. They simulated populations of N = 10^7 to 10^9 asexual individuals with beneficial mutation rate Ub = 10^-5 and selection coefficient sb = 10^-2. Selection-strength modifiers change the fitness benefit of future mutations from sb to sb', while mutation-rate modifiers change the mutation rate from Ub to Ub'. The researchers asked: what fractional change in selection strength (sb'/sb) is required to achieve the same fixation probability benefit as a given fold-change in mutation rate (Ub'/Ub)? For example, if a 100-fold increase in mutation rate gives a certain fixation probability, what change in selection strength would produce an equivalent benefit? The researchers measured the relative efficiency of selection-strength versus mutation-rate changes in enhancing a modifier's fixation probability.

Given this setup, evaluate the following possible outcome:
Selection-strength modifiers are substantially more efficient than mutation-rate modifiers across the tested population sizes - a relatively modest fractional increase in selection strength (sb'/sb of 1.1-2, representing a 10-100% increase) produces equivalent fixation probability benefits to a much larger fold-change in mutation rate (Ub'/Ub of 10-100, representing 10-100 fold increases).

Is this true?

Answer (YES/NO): YES